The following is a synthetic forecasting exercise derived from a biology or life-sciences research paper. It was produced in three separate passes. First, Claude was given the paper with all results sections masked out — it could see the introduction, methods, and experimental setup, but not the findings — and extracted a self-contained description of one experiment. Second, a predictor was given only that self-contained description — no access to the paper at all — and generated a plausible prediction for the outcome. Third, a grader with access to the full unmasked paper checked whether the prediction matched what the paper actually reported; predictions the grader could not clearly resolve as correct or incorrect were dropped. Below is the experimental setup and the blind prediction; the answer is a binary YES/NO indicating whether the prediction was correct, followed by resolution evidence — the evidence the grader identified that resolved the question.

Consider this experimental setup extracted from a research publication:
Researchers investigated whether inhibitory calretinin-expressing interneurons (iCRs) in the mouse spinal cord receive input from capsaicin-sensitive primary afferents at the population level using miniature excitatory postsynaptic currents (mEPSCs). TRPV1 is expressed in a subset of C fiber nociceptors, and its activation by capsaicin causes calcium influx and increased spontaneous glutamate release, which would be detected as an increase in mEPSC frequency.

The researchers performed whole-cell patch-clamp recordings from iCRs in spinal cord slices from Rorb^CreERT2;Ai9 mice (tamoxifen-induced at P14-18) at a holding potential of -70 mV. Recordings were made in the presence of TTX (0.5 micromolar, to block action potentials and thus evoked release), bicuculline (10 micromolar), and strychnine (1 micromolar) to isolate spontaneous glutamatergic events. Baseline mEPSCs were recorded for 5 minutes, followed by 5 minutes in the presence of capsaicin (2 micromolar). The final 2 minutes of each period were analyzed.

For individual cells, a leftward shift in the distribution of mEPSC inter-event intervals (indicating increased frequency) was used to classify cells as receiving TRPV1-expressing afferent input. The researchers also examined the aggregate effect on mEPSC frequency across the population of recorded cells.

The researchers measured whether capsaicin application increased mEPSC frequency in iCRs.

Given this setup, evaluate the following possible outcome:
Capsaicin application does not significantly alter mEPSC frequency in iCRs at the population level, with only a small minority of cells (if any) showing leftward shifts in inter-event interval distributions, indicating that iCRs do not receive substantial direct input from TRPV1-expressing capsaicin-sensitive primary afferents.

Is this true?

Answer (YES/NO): NO